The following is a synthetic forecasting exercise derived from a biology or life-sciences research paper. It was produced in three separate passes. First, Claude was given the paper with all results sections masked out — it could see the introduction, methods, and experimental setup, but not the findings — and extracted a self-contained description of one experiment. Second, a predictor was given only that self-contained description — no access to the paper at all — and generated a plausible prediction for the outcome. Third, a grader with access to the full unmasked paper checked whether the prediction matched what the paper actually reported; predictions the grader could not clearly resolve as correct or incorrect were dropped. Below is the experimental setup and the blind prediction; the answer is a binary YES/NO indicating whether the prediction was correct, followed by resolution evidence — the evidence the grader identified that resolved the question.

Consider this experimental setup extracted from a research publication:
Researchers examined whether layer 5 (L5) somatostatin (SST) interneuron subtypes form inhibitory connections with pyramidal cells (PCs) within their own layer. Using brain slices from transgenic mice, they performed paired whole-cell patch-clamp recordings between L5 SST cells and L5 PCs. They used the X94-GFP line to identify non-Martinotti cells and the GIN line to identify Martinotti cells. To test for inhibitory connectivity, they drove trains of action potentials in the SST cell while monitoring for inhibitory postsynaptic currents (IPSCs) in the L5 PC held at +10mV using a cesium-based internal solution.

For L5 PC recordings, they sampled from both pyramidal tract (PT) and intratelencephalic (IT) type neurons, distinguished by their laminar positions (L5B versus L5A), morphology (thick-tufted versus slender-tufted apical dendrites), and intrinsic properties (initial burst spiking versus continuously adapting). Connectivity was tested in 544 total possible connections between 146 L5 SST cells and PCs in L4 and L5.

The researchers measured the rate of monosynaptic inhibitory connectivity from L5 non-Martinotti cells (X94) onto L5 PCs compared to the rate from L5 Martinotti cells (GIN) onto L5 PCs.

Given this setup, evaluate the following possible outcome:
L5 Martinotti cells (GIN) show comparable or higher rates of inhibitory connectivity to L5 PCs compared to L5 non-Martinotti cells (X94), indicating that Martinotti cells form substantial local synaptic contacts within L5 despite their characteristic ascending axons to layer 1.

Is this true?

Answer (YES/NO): YES